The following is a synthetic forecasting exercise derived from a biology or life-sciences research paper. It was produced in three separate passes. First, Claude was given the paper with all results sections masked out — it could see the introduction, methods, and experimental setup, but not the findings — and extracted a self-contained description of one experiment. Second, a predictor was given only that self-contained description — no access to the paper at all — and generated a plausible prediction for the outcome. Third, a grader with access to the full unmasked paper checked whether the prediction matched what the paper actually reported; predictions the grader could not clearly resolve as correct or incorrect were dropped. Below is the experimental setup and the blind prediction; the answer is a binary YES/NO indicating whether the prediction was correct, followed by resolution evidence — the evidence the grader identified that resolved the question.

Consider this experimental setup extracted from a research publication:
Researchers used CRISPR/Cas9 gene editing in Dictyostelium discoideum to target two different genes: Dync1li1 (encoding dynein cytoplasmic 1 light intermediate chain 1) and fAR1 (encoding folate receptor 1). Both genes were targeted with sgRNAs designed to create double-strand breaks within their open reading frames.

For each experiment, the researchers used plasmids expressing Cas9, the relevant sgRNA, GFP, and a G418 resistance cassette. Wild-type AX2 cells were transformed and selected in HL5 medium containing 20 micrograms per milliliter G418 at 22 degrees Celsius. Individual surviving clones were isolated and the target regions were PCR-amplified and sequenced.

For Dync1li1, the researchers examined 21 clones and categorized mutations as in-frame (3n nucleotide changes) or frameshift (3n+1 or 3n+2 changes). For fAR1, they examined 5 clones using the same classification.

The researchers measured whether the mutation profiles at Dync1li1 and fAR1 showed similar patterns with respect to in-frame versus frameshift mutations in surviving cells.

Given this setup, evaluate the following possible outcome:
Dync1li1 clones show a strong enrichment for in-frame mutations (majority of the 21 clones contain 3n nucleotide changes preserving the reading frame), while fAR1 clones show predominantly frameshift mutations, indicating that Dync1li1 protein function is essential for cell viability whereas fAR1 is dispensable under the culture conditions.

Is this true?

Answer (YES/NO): YES